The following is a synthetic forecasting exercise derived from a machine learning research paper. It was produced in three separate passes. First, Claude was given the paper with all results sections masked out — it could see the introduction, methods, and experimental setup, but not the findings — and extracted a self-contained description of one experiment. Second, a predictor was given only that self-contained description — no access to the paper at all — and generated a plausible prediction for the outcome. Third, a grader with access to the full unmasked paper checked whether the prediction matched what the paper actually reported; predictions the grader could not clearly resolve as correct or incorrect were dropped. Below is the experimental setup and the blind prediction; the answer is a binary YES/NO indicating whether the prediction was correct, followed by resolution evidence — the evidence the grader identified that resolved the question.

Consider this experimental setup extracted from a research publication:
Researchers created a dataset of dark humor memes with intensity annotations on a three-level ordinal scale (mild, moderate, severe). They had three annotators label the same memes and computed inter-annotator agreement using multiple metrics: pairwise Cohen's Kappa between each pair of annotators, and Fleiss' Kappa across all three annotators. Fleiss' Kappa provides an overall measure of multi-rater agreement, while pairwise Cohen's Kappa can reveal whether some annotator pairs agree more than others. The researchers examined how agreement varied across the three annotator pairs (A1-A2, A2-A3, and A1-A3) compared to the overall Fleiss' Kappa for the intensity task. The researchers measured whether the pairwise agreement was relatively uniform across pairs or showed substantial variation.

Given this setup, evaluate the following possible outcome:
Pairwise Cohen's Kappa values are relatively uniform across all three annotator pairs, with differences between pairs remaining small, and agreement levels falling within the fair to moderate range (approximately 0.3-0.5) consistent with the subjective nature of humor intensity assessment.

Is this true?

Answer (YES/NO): NO